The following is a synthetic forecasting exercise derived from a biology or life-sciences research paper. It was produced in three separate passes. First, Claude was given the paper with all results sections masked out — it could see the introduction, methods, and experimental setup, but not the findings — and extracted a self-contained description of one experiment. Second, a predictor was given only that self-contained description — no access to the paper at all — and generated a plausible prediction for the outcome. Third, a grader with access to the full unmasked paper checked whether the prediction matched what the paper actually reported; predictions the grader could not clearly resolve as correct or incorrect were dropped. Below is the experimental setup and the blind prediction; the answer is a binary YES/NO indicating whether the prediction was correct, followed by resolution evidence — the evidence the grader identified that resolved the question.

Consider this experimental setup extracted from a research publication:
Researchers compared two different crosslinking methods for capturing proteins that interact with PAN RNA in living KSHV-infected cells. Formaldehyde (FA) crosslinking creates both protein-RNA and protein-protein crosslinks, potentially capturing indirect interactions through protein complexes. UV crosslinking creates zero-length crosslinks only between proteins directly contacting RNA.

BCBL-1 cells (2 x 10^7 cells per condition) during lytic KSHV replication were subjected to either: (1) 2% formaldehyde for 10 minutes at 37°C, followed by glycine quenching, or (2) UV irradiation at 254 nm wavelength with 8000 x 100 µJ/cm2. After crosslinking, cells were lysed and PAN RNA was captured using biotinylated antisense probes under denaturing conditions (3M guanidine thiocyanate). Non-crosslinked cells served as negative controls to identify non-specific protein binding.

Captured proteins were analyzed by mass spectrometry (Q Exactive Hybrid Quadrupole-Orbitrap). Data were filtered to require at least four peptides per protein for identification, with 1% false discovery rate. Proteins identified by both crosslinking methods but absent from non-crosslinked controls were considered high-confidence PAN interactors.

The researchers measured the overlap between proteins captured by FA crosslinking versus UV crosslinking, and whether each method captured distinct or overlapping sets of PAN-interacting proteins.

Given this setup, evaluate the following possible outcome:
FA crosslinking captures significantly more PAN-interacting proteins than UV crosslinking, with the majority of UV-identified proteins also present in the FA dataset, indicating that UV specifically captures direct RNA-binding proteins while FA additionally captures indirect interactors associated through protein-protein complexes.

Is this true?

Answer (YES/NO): NO